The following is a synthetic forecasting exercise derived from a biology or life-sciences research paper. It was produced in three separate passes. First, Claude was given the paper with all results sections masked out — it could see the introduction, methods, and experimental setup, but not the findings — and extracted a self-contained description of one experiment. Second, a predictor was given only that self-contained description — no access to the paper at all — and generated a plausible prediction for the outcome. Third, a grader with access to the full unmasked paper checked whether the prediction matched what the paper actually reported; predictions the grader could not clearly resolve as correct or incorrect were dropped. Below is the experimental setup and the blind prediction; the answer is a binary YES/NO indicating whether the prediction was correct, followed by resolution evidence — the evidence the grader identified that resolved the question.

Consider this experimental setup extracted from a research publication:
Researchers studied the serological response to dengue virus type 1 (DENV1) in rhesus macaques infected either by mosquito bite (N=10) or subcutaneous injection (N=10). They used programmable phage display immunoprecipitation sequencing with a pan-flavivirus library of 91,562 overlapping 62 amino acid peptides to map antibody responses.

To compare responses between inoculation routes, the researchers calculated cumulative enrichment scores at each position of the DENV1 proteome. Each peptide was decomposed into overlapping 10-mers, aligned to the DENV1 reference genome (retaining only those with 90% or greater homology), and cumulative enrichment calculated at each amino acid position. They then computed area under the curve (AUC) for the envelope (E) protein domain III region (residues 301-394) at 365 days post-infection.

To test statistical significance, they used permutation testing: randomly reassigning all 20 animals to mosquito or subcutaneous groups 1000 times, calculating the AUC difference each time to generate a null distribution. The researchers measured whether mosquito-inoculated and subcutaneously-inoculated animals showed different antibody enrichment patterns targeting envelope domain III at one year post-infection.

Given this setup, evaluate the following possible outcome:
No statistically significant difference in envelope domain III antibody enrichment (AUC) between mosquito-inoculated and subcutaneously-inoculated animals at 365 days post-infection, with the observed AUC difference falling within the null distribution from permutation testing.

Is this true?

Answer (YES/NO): NO